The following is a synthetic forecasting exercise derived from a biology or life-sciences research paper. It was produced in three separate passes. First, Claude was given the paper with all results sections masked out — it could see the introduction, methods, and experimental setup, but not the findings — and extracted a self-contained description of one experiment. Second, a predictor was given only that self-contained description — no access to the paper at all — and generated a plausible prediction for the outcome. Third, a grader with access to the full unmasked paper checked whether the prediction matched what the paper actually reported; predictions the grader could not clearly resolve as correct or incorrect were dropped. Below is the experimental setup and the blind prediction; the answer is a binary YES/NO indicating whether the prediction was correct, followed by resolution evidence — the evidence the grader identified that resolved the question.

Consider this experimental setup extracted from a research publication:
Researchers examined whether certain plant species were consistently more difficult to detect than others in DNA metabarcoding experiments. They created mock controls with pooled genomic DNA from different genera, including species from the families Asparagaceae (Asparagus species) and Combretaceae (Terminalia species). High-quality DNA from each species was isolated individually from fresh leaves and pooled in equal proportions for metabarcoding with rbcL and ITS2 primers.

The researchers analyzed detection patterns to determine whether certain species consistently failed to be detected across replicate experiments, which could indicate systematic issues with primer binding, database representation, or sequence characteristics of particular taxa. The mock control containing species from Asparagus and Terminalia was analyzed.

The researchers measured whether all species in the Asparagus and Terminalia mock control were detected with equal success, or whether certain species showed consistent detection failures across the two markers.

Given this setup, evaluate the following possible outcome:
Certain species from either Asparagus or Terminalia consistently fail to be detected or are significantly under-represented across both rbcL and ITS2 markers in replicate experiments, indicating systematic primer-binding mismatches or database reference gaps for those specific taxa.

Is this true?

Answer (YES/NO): YES